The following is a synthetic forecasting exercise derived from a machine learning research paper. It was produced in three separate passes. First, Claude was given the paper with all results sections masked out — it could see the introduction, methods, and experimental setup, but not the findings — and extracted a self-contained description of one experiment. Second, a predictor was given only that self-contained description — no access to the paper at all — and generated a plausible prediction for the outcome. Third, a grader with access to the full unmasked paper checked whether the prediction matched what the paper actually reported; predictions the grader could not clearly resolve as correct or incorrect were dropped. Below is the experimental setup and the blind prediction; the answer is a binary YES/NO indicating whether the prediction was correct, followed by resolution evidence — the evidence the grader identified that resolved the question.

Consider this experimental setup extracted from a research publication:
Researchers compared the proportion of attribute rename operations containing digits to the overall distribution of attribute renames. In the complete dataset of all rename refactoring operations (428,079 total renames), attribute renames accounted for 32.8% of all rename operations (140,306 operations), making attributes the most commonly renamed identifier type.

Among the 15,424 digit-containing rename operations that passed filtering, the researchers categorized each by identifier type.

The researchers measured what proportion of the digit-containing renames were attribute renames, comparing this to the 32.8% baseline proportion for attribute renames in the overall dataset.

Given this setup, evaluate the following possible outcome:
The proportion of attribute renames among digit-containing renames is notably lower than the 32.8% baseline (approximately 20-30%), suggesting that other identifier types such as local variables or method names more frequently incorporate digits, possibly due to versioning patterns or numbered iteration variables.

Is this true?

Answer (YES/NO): NO